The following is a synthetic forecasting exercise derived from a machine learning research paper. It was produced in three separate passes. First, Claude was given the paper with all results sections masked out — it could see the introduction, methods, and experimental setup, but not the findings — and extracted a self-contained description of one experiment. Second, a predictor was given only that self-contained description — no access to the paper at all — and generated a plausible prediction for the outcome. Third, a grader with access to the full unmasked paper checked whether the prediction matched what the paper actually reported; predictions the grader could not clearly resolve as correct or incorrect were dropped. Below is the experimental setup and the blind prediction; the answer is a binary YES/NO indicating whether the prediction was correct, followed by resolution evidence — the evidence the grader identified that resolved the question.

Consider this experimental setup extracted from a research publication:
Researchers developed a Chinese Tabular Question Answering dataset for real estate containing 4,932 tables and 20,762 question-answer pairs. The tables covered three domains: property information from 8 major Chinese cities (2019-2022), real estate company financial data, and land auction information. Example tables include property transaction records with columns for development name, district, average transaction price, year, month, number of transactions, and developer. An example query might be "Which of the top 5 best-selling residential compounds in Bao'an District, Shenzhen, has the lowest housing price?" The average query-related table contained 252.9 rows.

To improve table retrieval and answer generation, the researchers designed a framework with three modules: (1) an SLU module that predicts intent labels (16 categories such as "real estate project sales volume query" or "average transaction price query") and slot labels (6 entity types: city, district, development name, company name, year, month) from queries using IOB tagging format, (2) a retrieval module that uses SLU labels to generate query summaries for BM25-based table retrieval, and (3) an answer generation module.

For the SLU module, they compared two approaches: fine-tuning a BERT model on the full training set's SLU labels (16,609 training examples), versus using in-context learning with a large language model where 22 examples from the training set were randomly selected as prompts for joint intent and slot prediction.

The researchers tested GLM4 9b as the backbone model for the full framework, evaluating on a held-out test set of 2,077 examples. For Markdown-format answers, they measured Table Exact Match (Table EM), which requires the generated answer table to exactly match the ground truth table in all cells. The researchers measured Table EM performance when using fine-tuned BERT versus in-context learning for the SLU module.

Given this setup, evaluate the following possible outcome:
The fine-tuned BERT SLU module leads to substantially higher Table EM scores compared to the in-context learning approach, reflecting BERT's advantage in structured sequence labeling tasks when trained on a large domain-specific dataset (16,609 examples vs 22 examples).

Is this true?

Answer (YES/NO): NO